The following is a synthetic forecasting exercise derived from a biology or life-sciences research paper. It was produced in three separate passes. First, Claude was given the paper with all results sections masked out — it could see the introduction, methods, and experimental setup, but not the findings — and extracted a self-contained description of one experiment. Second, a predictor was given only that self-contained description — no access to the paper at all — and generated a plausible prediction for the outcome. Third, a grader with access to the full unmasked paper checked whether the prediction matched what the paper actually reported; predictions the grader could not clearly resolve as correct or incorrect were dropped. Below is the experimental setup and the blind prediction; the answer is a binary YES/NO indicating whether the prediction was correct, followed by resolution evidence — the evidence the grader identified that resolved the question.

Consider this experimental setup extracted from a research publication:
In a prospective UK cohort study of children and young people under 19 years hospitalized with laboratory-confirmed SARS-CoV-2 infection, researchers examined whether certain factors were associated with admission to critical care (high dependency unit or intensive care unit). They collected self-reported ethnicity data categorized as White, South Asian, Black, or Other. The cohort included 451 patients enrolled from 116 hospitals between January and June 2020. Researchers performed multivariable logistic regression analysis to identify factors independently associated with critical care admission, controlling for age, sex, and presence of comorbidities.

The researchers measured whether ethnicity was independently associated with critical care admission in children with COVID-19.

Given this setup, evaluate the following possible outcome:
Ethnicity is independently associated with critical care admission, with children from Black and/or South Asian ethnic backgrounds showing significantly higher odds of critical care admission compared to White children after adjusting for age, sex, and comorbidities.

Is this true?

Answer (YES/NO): NO